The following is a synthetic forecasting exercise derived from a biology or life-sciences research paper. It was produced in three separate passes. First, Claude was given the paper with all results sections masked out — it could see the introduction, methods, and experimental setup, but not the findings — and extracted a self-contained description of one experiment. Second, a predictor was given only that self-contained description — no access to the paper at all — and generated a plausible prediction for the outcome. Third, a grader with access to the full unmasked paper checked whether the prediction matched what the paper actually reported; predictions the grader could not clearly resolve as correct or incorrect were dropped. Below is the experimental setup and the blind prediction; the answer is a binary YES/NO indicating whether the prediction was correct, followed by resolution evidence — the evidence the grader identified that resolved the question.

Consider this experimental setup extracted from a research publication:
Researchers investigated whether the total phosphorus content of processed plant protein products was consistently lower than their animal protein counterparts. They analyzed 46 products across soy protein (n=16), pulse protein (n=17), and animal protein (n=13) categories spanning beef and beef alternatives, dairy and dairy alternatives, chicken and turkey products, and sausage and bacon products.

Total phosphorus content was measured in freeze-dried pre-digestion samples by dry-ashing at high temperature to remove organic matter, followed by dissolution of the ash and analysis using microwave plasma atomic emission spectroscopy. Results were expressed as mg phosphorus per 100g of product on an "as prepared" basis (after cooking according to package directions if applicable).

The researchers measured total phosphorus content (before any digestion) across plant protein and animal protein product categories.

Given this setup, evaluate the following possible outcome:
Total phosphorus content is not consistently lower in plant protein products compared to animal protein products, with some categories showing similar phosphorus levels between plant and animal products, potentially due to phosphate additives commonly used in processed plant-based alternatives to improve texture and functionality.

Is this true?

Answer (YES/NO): YES